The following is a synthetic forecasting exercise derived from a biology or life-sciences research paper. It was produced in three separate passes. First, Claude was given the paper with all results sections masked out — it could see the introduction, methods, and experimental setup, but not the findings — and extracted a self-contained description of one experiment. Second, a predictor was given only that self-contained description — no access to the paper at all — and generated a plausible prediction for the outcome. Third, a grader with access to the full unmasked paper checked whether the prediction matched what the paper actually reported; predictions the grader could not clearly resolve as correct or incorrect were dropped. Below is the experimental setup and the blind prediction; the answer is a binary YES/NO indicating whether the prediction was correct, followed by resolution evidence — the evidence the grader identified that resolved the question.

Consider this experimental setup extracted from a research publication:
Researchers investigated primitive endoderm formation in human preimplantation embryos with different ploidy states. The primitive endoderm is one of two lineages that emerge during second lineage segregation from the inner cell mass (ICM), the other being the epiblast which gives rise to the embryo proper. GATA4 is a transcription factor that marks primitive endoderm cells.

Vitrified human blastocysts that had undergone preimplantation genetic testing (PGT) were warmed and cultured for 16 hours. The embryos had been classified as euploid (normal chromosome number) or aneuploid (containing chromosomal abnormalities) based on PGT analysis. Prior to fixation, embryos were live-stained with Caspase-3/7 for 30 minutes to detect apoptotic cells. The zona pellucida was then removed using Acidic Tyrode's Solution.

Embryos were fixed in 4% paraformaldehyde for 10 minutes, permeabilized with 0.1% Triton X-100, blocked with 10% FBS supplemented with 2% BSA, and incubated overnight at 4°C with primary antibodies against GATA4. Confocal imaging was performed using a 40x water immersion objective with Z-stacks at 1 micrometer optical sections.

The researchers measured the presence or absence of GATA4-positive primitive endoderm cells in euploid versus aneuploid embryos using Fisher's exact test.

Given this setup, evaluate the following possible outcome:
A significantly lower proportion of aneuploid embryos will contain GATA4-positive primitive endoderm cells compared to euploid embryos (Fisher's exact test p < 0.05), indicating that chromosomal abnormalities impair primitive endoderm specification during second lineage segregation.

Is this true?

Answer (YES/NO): YES